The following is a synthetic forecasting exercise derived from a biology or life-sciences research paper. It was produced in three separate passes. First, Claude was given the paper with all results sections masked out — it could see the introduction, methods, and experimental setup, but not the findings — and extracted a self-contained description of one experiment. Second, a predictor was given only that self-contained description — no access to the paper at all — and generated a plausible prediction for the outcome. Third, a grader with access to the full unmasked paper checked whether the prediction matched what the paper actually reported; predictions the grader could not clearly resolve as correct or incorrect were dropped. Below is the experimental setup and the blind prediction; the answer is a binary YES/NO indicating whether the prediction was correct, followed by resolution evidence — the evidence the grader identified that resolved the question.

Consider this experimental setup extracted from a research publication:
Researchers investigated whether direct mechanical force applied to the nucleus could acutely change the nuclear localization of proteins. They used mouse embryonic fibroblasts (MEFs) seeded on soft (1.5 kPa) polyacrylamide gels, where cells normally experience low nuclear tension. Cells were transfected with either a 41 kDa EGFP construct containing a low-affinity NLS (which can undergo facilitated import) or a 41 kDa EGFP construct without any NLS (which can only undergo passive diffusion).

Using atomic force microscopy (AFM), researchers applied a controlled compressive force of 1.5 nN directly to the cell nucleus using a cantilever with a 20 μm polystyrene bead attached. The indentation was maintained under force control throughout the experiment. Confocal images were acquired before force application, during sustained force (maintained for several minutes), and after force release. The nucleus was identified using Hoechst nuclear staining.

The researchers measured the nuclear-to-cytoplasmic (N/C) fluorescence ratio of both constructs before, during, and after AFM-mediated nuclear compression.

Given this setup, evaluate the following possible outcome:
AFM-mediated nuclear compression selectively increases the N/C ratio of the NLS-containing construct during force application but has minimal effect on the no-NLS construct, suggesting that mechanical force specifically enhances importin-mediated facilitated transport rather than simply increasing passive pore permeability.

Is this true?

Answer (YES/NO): NO